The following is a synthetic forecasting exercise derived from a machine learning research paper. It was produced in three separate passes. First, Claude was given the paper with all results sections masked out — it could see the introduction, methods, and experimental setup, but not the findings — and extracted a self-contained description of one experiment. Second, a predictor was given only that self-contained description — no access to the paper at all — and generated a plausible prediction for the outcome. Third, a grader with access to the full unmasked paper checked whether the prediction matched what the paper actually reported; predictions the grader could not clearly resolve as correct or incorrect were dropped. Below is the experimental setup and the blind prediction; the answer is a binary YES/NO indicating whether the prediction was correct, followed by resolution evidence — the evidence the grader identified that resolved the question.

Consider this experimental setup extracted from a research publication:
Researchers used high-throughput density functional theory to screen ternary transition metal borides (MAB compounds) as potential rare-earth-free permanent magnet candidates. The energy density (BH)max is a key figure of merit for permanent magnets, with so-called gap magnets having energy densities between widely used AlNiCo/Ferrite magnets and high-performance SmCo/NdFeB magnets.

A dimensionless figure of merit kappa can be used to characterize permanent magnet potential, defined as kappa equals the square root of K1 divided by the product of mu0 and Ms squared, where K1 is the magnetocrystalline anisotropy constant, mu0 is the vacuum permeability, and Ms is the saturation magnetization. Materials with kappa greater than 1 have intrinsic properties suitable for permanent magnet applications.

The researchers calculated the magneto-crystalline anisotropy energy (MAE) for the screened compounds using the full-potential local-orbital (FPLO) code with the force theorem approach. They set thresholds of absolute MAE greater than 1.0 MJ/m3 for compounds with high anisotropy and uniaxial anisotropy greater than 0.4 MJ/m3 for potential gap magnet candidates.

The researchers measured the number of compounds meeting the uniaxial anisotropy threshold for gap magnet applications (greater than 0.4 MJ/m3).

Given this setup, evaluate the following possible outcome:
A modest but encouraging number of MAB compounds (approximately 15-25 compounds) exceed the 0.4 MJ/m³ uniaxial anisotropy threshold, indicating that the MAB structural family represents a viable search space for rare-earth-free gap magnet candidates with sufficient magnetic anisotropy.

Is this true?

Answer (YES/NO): YES